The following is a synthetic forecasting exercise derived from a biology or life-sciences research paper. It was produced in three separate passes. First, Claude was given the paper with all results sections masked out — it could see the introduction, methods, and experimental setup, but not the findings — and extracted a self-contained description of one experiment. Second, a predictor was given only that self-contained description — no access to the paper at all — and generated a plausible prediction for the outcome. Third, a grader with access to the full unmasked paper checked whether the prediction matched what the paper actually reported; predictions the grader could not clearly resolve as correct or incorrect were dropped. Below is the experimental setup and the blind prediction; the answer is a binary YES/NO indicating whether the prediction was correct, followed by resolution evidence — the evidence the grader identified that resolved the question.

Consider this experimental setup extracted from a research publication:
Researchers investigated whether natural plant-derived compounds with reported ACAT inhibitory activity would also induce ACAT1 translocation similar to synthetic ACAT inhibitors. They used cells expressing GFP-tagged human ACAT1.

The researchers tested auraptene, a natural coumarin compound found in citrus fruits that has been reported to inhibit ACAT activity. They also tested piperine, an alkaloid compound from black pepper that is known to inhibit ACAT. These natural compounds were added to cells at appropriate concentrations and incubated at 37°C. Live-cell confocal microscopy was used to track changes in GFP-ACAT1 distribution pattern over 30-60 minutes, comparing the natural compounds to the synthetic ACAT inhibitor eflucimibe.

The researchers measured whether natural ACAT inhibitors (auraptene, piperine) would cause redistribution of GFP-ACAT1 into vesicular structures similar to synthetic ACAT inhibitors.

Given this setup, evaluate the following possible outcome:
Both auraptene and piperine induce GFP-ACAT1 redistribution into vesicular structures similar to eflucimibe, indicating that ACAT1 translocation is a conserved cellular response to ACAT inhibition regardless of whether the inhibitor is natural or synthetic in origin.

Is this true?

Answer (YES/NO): NO